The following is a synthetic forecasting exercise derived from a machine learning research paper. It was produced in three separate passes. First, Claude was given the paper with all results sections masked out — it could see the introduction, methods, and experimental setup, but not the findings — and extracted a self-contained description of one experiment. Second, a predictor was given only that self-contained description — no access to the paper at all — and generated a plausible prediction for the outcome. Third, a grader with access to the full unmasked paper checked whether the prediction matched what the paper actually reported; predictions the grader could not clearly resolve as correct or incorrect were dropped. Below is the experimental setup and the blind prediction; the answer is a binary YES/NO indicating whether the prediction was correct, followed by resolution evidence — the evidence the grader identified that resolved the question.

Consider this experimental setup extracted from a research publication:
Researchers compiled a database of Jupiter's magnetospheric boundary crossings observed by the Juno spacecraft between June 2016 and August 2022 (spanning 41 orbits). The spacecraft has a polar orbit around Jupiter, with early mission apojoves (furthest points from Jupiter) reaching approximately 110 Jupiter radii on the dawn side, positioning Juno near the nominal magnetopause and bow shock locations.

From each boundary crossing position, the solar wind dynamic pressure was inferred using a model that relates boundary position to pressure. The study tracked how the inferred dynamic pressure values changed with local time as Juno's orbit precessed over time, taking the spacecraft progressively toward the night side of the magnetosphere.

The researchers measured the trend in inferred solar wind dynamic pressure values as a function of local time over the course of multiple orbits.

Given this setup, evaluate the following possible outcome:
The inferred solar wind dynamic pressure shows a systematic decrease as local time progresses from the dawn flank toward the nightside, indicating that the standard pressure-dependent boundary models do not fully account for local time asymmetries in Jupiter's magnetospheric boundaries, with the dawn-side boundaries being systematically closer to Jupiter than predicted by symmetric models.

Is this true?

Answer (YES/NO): NO